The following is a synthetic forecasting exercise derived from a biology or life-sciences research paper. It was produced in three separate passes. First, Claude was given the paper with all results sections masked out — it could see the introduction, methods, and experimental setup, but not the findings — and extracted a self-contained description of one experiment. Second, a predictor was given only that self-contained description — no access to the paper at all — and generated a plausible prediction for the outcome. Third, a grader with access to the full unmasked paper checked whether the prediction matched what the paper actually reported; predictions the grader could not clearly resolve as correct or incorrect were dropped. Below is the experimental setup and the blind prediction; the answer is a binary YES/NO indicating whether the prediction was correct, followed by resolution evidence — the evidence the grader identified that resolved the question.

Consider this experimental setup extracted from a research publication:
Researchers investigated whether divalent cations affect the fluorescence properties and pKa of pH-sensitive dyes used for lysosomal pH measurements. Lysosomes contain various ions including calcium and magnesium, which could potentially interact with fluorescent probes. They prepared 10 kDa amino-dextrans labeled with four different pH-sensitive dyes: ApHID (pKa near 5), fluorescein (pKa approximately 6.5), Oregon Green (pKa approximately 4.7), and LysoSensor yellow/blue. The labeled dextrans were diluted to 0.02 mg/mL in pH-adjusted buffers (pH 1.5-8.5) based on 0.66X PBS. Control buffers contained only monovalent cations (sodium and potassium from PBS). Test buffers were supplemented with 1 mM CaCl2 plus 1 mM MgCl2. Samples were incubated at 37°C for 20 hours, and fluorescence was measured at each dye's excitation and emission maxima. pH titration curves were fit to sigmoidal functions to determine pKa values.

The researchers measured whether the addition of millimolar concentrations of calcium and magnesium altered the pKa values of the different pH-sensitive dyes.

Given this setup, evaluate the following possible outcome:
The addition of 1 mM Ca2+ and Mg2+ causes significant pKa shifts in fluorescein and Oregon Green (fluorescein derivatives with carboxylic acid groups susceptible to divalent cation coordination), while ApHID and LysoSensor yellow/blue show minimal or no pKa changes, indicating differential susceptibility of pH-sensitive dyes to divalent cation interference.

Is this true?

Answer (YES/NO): NO